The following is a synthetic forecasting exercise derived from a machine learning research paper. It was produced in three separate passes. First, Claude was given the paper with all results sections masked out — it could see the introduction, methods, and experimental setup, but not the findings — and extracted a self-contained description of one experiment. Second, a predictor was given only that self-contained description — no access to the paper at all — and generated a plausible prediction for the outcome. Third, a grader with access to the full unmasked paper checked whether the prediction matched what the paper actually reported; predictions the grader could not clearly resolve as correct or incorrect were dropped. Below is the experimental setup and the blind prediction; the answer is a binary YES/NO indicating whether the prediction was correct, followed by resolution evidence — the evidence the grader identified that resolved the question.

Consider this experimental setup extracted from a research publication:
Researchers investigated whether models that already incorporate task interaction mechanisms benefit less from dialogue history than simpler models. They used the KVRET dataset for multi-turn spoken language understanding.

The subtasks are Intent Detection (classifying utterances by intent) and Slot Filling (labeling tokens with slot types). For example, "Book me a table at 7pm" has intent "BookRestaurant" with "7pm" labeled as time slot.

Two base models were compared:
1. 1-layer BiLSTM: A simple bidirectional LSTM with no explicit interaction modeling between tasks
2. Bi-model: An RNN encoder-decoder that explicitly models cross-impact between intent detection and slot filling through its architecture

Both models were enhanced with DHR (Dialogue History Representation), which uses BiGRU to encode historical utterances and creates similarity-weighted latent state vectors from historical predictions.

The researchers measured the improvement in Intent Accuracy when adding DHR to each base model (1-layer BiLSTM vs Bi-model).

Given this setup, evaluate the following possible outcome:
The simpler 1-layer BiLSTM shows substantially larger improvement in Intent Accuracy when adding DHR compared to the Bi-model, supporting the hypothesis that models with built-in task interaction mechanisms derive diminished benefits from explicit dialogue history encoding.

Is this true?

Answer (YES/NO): NO